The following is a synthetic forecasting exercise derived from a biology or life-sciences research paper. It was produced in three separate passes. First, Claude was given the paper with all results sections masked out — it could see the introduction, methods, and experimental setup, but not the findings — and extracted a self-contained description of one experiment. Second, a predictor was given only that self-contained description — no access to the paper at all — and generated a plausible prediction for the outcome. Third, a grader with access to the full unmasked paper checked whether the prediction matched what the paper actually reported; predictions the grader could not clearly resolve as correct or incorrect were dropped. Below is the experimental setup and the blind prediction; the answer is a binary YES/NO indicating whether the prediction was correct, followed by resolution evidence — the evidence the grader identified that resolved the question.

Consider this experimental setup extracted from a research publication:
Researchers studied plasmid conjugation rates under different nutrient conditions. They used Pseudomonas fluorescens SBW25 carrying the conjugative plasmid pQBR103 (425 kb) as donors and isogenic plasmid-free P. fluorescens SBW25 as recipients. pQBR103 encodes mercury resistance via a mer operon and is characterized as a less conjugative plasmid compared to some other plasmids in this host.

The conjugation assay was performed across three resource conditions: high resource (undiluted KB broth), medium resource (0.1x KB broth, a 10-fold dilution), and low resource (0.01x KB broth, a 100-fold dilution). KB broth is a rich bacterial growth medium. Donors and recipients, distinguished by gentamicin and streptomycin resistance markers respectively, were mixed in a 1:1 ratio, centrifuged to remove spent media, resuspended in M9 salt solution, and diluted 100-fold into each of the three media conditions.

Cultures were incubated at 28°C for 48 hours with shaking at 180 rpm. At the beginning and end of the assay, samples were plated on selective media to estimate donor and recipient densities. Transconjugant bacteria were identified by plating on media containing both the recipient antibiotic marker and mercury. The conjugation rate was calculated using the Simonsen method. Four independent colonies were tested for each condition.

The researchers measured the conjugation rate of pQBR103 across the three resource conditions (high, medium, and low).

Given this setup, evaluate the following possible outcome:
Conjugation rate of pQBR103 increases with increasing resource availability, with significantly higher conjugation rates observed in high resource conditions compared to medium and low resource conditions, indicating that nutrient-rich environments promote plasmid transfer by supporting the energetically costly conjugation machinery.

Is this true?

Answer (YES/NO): YES